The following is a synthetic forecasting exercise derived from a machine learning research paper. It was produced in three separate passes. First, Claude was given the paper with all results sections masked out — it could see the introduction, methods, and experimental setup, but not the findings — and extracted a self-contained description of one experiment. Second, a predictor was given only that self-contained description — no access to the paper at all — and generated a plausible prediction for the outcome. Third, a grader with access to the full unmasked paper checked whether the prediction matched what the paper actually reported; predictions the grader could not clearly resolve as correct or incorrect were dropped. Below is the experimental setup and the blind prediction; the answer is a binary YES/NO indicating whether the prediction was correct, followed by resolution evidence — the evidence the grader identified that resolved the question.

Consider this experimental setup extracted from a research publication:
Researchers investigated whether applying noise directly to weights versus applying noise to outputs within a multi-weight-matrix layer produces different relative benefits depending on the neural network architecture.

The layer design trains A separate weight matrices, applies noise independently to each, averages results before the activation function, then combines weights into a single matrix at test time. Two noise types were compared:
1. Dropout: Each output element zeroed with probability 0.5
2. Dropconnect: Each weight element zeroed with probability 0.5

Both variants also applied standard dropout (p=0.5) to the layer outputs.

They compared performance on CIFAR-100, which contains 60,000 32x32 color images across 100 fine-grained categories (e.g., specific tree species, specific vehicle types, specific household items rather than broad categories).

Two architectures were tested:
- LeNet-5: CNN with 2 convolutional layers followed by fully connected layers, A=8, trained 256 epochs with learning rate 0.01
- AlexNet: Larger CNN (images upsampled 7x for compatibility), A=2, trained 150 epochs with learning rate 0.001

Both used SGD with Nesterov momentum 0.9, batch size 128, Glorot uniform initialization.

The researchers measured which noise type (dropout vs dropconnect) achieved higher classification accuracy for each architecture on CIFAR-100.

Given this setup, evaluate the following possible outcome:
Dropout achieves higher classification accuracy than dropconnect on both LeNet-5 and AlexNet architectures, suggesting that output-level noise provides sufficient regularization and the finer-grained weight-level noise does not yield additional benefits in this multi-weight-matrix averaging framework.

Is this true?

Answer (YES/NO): YES